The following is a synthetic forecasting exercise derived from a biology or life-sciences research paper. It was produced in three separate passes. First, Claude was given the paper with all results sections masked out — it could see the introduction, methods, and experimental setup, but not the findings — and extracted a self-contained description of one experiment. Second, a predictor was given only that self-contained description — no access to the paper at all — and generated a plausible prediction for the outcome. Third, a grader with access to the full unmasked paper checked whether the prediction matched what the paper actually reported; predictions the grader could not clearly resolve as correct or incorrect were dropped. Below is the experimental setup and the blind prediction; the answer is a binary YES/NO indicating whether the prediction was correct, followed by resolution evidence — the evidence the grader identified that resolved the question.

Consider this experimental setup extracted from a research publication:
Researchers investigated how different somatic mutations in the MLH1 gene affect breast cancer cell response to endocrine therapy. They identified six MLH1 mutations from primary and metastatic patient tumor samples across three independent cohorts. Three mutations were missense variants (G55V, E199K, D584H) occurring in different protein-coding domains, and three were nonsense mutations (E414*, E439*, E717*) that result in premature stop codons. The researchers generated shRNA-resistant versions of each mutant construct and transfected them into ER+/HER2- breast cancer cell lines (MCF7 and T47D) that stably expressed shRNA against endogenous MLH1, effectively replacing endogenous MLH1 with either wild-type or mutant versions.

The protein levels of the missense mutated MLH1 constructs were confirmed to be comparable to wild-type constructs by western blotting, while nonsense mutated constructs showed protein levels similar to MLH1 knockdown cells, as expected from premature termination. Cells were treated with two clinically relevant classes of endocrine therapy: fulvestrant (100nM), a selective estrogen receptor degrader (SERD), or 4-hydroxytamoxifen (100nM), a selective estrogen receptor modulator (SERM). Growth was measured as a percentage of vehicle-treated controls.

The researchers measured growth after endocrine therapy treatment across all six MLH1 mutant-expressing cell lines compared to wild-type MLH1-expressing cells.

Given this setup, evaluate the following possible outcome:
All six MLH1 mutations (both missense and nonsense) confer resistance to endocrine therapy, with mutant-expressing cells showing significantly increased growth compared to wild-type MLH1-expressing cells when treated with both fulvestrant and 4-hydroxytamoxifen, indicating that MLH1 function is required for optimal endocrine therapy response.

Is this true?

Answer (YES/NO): NO